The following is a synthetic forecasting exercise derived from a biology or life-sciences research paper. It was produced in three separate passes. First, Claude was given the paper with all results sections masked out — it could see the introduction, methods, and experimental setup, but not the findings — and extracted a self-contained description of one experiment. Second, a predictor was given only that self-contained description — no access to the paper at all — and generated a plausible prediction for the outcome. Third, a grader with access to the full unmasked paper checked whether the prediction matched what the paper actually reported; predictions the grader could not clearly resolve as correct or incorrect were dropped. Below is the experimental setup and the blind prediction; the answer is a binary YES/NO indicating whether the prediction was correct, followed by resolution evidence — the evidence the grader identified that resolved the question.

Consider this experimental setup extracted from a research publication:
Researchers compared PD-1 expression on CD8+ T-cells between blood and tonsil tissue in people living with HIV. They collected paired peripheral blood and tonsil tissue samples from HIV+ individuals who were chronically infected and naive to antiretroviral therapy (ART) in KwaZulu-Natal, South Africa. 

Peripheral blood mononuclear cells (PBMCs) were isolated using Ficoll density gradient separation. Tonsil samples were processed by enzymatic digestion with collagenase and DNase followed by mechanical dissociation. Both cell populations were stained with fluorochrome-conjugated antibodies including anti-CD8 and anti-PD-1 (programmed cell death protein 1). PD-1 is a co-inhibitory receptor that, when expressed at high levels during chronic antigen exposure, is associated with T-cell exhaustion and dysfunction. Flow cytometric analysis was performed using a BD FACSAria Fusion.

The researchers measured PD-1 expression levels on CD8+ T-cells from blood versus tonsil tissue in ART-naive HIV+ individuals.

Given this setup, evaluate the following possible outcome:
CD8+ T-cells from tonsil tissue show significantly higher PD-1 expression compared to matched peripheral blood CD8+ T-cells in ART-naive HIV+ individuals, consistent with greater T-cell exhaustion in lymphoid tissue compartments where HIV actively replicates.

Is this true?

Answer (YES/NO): YES